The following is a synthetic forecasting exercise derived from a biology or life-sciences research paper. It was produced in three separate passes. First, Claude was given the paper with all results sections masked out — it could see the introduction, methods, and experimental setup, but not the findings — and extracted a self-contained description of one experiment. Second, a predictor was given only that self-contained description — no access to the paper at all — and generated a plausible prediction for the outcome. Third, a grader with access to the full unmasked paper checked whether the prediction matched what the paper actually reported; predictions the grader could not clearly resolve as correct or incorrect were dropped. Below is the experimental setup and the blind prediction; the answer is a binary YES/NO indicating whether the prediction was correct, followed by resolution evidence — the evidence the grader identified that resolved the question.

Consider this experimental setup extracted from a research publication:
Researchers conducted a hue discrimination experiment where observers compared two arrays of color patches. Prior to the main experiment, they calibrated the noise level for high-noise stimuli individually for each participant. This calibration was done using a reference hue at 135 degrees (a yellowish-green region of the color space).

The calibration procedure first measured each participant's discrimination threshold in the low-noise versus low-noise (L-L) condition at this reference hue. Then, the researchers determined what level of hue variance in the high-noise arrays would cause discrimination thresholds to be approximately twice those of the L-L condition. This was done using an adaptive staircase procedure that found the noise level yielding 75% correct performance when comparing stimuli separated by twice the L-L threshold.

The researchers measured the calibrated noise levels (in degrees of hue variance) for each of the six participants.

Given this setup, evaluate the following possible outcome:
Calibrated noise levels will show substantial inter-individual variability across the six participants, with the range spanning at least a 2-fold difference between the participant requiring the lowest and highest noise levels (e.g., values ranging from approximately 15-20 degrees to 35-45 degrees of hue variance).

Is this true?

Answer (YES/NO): NO